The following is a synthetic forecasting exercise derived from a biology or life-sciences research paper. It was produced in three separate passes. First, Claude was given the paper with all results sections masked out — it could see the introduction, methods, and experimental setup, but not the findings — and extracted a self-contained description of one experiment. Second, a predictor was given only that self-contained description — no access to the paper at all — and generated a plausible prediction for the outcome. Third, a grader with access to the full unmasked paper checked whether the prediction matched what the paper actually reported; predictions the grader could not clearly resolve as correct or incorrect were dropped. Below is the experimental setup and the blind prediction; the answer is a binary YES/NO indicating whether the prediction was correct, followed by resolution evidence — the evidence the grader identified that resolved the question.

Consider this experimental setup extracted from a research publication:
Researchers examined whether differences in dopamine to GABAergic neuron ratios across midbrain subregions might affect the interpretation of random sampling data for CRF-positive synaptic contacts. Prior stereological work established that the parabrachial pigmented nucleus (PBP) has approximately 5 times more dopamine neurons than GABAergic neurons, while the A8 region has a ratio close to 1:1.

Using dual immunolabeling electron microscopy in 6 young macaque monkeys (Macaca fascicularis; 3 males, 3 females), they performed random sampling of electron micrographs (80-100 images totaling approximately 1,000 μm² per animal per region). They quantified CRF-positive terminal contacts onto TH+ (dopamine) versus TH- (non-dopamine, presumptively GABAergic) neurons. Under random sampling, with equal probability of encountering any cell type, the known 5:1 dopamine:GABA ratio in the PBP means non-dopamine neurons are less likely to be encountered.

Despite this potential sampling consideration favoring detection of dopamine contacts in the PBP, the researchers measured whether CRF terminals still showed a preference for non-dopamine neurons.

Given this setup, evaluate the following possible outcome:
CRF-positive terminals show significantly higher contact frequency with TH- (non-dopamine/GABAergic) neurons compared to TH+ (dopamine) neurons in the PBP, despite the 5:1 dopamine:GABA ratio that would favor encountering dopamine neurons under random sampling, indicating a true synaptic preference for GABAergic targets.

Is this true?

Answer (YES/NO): YES